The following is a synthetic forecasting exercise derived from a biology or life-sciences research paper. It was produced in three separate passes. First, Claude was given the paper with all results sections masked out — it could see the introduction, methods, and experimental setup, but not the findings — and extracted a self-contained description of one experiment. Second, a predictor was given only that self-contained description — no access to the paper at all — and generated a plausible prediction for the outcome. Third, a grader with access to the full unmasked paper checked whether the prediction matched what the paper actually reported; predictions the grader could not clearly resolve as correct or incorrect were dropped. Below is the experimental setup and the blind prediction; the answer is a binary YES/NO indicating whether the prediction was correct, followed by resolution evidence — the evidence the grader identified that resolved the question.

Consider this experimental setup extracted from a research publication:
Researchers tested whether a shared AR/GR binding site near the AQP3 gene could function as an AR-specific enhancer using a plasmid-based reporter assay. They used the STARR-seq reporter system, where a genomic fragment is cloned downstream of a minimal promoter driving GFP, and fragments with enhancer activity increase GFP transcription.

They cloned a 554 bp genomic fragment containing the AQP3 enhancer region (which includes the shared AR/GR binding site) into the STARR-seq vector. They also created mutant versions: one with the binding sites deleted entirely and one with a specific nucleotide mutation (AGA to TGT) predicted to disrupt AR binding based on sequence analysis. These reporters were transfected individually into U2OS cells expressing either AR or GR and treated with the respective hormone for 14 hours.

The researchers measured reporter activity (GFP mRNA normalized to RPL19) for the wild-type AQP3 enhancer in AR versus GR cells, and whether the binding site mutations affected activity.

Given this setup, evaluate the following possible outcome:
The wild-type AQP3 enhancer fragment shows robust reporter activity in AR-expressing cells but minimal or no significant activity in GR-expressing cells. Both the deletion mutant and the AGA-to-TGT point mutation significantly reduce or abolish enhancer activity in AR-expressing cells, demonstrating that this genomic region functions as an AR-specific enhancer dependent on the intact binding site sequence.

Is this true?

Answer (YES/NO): NO